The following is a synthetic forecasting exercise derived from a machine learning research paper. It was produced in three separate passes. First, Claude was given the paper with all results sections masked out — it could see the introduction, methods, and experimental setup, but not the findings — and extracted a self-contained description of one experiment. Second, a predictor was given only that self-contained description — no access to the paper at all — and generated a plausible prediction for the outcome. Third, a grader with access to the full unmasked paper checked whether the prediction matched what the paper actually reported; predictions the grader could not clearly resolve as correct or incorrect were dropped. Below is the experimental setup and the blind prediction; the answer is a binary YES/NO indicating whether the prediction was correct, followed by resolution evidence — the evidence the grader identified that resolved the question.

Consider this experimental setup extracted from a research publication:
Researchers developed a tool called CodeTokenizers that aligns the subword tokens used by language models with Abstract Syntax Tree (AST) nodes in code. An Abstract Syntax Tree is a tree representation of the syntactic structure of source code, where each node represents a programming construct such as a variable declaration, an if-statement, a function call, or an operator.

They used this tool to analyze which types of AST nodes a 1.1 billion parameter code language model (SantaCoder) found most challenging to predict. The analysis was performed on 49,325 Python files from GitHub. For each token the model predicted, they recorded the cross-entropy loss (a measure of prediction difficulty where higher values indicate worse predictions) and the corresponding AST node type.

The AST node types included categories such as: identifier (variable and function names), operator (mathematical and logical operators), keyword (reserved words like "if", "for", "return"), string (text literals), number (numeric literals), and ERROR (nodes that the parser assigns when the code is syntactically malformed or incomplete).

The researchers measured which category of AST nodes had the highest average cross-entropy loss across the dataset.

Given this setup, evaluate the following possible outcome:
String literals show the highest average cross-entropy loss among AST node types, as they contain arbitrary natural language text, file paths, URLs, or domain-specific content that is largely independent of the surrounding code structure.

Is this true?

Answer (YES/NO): NO